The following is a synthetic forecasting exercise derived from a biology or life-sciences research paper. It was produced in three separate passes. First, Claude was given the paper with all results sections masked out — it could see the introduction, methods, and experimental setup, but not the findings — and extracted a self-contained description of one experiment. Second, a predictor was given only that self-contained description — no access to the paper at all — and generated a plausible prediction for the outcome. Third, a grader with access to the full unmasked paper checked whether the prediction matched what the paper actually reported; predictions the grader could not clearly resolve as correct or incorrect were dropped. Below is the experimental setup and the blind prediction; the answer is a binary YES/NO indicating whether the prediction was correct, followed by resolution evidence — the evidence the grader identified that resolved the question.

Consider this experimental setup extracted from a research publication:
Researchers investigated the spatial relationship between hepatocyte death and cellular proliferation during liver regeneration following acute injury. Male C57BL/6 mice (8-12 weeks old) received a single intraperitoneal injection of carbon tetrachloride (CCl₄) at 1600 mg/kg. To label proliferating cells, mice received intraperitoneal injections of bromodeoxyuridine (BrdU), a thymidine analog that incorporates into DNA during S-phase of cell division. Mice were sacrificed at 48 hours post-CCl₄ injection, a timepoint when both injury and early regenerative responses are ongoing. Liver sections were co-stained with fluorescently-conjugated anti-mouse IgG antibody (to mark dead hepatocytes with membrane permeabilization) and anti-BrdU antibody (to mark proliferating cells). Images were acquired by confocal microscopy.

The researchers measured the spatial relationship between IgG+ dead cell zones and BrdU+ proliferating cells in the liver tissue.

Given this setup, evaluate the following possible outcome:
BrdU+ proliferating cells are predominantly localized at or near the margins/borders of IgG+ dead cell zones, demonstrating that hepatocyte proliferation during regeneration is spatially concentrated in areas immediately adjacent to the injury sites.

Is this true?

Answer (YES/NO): YES